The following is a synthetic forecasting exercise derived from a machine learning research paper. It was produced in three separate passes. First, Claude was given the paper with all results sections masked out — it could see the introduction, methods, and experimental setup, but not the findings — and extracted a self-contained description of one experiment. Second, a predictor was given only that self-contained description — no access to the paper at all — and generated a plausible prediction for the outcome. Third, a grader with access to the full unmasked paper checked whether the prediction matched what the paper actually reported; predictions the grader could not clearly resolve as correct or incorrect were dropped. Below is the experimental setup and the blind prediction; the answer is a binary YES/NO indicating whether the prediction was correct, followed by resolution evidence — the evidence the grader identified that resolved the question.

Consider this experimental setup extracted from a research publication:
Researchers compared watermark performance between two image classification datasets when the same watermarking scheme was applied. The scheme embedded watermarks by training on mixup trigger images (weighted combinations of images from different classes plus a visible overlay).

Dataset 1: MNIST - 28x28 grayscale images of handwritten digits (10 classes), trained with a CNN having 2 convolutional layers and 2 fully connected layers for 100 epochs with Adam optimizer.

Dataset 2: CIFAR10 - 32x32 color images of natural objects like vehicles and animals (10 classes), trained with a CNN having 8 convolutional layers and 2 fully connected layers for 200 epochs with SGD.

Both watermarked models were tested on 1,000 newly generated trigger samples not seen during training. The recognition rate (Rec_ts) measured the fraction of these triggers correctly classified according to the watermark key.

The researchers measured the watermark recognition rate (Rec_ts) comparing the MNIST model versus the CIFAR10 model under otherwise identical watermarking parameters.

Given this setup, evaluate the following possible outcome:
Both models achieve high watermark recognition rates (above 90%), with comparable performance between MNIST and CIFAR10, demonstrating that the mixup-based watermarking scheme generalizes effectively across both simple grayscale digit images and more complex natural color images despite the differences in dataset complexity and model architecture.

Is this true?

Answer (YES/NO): YES